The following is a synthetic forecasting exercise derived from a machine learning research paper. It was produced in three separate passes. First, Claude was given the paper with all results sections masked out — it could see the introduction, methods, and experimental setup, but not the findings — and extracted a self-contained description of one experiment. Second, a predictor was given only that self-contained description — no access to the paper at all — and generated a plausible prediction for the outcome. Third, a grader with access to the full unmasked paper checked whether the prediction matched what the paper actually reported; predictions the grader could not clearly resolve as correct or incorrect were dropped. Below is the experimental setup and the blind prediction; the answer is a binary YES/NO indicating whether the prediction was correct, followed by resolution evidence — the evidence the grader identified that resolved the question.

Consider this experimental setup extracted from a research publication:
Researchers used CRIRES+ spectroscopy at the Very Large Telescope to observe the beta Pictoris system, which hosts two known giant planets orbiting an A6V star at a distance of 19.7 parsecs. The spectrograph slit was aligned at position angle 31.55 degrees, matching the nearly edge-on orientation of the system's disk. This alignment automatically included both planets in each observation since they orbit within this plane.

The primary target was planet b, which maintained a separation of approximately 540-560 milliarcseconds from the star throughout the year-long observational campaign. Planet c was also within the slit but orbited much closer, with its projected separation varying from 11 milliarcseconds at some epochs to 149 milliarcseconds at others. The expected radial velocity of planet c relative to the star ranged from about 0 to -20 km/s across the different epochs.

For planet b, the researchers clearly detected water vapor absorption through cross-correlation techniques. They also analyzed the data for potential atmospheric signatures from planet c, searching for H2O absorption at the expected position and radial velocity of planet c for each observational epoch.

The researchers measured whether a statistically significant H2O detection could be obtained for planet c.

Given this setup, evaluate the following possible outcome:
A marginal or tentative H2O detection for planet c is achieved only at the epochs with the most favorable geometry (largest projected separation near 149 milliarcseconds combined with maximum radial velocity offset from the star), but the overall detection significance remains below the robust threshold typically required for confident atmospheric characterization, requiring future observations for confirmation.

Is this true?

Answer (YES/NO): NO